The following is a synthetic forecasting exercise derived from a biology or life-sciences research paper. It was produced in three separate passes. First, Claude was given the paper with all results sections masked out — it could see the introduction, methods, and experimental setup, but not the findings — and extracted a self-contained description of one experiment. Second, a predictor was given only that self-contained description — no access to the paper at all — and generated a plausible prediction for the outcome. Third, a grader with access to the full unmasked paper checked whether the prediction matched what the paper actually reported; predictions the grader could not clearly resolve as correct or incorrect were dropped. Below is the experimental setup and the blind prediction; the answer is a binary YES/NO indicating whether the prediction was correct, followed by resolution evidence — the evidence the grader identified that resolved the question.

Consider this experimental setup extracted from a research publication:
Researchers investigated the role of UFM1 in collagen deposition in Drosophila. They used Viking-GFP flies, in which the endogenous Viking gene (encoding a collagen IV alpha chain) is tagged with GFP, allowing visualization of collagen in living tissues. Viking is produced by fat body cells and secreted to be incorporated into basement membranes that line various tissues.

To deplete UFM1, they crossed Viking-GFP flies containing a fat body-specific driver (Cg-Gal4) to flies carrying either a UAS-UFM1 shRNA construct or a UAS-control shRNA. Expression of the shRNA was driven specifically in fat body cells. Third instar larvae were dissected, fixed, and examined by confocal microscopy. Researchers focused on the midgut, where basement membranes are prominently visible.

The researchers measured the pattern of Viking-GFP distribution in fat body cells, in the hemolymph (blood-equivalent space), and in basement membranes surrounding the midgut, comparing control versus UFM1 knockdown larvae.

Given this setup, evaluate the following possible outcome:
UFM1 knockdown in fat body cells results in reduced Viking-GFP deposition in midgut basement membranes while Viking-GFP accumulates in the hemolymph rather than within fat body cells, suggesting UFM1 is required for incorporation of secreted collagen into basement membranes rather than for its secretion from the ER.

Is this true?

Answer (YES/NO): NO